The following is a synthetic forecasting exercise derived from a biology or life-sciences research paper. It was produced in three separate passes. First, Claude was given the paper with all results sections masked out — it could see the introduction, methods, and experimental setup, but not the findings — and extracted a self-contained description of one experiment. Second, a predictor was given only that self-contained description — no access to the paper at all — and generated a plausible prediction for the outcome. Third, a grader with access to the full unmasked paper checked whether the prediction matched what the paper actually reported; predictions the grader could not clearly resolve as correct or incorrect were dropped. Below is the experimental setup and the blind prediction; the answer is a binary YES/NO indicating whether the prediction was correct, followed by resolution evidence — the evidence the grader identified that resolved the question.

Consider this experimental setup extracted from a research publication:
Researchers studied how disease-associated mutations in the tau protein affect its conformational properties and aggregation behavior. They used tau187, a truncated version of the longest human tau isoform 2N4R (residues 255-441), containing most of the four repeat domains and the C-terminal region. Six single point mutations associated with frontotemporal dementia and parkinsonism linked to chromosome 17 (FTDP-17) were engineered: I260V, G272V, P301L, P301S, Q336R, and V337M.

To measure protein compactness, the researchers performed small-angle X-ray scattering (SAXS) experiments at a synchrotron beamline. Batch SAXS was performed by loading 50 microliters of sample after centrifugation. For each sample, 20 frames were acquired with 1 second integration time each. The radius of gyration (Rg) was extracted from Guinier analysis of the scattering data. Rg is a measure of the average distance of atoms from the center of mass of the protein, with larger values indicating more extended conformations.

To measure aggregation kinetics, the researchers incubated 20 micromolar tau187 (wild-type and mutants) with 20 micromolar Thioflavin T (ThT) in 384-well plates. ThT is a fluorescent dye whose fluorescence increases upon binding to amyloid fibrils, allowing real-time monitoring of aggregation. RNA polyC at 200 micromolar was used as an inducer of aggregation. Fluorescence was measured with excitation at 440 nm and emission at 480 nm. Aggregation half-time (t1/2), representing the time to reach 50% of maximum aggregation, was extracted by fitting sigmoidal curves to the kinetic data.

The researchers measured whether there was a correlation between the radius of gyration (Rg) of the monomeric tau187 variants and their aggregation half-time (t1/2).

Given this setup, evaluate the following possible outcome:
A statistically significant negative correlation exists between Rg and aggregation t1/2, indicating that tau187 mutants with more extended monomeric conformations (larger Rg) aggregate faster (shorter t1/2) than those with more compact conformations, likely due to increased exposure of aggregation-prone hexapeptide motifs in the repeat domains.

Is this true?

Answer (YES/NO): YES